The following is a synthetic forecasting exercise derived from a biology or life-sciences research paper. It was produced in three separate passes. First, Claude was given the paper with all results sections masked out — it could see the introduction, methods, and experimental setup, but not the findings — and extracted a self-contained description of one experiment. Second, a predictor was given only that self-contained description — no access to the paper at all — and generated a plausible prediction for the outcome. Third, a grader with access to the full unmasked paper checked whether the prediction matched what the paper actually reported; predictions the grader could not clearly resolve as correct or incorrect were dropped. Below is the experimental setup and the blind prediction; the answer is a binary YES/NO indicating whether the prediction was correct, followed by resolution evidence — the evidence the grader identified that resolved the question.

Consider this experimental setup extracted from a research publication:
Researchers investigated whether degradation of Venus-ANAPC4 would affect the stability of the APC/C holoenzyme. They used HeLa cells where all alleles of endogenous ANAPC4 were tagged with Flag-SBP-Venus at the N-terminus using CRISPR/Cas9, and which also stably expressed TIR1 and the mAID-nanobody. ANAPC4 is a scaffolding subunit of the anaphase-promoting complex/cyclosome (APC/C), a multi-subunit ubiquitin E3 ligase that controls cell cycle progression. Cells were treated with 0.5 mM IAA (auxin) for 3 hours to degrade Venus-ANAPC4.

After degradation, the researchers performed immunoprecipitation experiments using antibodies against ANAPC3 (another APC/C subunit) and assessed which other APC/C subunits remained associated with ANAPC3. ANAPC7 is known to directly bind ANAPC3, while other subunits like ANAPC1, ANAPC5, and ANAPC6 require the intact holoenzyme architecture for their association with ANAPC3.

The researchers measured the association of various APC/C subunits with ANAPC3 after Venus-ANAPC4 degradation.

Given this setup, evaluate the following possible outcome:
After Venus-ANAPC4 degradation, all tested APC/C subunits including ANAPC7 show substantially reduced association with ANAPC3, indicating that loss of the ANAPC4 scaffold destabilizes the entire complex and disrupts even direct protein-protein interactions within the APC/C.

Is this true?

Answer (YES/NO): NO